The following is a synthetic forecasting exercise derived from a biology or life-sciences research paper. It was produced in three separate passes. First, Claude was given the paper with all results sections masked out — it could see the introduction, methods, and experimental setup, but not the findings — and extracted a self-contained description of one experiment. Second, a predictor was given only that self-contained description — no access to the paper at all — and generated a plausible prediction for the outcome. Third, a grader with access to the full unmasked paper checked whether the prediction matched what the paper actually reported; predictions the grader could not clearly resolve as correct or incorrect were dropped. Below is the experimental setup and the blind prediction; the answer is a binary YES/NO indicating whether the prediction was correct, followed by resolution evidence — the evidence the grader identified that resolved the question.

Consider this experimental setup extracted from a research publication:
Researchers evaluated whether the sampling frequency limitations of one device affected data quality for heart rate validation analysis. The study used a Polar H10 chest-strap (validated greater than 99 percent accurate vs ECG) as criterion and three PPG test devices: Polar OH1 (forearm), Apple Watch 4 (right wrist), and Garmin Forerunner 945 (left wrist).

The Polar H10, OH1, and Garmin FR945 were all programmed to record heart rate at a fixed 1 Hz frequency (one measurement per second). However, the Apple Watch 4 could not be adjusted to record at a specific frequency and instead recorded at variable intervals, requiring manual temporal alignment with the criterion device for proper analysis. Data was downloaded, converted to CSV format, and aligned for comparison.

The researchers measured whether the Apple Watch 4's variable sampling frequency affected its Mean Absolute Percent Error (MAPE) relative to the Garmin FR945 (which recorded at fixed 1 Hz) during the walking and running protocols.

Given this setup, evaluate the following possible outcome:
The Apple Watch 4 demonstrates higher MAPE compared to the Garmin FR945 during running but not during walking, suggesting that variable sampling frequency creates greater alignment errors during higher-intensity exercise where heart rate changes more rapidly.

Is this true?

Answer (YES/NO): NO